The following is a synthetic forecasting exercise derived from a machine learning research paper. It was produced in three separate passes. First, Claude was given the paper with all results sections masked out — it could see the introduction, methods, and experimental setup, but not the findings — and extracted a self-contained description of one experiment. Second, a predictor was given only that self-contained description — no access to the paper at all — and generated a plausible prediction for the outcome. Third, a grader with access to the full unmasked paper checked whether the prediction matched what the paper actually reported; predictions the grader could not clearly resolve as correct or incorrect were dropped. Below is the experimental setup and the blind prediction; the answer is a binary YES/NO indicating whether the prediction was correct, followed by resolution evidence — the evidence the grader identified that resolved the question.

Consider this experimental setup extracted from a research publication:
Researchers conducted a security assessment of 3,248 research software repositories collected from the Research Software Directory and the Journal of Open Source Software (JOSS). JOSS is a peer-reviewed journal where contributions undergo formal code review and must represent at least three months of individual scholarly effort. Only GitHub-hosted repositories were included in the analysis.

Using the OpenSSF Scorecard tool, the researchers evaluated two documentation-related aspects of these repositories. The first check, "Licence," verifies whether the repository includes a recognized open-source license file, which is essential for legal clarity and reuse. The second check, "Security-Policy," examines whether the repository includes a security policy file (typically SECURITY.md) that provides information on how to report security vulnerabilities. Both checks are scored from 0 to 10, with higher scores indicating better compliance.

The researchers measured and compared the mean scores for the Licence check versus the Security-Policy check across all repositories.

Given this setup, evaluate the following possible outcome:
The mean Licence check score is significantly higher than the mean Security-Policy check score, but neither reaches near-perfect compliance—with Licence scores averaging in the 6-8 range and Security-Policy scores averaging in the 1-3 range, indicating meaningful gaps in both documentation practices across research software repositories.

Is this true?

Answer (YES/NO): NO